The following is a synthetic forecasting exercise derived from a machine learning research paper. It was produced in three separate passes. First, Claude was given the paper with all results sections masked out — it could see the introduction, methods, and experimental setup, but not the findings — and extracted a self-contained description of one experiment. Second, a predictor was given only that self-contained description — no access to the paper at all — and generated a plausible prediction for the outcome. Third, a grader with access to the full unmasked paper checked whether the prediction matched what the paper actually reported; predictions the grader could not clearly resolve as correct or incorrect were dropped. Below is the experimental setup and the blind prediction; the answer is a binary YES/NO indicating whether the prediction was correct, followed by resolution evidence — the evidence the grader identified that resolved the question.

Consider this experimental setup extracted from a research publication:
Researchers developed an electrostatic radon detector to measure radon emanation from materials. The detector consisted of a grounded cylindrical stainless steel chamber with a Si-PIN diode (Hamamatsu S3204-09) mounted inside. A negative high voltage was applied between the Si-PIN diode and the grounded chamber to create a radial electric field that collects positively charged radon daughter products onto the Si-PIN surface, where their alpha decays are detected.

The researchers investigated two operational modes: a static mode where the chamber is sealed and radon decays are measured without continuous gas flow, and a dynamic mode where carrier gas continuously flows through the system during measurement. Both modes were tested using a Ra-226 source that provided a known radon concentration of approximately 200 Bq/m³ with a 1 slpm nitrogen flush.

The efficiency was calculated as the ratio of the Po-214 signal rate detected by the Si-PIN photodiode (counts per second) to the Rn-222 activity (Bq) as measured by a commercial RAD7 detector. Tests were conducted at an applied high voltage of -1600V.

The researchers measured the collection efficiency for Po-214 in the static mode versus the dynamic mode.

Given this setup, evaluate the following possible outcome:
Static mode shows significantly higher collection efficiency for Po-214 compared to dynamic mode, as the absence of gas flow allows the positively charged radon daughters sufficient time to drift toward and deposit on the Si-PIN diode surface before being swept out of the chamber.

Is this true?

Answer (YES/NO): YES